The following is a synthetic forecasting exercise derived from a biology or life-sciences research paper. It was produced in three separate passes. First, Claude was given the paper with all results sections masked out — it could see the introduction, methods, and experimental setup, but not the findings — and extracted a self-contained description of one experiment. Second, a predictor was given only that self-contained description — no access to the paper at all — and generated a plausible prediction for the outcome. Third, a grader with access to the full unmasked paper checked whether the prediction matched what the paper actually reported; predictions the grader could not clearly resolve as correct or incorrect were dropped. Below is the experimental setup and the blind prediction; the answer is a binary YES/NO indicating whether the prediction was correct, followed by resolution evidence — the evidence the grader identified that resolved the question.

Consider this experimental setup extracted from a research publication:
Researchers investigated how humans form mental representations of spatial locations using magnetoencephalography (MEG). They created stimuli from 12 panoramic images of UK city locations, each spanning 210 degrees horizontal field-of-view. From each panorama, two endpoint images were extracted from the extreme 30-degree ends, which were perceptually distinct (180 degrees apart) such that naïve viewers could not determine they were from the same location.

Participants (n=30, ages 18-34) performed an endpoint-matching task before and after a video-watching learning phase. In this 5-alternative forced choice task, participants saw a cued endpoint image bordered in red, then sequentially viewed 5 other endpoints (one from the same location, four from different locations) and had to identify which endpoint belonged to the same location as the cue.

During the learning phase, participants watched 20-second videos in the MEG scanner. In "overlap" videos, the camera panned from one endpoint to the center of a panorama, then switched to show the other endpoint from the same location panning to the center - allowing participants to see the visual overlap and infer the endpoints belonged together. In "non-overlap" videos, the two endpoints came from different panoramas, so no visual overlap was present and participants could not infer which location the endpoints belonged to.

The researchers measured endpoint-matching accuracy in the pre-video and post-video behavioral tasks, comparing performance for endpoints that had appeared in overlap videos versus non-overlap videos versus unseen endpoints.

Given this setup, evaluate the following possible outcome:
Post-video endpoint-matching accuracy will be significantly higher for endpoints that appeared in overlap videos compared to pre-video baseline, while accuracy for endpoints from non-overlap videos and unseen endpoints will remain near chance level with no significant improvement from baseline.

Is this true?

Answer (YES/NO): YES